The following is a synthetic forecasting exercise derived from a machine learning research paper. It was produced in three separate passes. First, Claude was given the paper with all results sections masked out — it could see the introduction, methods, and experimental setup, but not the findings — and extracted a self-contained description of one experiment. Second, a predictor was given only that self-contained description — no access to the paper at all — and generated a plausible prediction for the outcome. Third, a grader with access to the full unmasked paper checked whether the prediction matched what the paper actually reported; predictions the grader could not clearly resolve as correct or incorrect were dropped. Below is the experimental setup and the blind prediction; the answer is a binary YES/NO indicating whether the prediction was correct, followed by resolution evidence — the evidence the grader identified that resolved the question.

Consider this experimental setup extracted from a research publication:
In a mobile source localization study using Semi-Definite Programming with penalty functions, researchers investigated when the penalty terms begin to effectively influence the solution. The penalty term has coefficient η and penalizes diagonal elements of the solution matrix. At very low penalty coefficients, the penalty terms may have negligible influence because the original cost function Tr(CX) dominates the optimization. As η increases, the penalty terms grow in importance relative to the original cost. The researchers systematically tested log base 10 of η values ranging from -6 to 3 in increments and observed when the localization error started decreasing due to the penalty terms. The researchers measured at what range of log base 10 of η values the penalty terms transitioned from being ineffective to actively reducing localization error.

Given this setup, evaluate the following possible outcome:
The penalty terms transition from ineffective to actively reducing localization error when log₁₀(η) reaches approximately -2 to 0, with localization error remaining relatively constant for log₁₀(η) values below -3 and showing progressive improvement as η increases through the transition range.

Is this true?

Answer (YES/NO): NO